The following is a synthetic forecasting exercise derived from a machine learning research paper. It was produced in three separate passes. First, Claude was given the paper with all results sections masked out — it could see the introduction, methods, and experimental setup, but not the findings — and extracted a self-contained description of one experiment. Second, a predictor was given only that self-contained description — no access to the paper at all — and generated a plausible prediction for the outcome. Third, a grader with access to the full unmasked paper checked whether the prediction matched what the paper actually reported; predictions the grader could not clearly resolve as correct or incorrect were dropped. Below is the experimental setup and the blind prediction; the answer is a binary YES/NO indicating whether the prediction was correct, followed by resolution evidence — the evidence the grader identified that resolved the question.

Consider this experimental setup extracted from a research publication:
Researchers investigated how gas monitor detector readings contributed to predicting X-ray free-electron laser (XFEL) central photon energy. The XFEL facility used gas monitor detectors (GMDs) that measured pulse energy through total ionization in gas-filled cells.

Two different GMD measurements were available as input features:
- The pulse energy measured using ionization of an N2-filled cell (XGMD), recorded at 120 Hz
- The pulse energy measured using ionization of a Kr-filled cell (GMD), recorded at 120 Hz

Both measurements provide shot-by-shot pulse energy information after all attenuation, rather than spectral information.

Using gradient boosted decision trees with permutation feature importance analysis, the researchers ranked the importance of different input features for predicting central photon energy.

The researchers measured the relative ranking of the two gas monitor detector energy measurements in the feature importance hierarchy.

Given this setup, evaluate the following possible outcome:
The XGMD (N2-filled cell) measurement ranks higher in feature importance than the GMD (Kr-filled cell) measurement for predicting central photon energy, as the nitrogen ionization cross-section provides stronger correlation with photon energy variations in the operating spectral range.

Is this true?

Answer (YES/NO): YES